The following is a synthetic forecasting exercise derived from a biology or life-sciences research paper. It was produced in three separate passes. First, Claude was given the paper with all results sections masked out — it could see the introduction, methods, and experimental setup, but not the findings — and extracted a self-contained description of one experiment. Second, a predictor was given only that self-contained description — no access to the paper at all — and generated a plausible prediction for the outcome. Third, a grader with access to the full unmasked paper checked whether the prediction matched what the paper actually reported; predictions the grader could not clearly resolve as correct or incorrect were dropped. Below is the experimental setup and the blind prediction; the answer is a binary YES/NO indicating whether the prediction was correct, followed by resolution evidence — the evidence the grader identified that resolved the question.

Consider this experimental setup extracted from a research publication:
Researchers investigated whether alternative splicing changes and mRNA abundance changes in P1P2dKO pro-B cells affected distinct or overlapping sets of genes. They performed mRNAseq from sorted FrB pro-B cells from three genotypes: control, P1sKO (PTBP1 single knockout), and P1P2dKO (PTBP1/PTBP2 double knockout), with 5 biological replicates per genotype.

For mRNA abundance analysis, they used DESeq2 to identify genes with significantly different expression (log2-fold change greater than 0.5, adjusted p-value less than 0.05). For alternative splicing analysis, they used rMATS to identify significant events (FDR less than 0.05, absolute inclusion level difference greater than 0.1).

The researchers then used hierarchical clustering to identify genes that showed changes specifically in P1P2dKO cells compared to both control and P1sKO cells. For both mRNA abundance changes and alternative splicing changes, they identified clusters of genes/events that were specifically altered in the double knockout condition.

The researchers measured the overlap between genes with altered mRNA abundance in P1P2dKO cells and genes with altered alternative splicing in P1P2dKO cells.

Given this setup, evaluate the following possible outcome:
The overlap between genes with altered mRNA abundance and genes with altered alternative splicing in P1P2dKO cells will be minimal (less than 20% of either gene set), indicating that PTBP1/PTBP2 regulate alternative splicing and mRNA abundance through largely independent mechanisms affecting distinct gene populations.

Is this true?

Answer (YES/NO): YES